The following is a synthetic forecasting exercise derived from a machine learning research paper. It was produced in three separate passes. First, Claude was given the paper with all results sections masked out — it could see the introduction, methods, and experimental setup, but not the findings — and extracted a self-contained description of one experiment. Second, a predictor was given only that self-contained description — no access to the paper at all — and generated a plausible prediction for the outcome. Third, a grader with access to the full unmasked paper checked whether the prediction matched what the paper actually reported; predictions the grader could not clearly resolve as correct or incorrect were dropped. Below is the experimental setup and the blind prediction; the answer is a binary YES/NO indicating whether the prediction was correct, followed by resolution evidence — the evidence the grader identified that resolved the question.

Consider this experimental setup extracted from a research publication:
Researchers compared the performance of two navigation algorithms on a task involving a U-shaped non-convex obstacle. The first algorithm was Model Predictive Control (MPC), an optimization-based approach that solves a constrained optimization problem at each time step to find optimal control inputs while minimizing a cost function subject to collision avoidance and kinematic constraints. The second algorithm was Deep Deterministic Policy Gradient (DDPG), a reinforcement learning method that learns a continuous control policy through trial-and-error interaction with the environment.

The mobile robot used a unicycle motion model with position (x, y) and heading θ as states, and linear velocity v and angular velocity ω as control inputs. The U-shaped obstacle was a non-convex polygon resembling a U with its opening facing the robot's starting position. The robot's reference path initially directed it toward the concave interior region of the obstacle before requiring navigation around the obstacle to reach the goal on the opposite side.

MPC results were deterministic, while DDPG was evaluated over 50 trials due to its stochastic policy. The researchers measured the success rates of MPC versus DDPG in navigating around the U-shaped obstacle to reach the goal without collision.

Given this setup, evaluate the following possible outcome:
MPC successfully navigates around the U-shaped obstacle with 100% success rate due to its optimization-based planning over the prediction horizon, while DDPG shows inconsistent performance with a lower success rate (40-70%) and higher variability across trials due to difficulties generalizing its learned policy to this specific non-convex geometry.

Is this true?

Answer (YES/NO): NO